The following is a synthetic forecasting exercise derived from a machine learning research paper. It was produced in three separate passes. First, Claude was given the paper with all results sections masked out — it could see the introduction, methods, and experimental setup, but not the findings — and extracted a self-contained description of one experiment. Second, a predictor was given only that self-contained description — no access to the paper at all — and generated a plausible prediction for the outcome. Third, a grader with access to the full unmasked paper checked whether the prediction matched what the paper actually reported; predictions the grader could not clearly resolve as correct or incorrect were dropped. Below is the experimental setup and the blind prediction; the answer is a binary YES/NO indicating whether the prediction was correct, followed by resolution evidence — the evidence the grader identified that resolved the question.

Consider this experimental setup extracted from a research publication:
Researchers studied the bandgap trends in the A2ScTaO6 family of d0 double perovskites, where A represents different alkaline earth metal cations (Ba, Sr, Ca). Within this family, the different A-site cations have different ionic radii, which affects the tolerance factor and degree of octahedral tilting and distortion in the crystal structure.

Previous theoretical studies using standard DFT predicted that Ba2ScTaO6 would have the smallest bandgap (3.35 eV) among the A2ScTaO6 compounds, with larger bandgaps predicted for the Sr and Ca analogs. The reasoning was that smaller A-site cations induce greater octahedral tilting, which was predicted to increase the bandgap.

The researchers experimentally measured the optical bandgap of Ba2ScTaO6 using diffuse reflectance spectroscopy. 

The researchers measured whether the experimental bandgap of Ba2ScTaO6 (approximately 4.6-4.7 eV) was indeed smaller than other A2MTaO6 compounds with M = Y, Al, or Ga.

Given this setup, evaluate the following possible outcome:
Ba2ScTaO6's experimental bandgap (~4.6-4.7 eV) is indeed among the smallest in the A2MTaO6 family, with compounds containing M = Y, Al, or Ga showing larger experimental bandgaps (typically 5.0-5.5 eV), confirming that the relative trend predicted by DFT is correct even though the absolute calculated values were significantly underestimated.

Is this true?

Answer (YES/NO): NO